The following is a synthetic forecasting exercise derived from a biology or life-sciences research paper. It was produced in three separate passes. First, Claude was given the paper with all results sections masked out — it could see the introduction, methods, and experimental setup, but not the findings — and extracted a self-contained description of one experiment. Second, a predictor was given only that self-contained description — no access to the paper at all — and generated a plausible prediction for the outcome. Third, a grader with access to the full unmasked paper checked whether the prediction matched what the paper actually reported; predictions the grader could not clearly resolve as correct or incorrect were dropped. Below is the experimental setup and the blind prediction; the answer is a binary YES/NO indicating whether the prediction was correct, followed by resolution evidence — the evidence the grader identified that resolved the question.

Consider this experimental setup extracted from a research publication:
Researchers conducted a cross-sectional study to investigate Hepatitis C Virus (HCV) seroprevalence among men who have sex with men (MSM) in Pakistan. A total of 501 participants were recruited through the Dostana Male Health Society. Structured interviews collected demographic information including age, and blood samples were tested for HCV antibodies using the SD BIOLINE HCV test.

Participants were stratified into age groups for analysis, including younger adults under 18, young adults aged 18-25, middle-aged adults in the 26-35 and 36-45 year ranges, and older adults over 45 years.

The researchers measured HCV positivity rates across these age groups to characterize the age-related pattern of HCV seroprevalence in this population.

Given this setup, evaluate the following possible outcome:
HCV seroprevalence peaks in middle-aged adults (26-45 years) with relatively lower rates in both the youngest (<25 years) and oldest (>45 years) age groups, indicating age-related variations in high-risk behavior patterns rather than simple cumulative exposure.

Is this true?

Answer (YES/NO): YES